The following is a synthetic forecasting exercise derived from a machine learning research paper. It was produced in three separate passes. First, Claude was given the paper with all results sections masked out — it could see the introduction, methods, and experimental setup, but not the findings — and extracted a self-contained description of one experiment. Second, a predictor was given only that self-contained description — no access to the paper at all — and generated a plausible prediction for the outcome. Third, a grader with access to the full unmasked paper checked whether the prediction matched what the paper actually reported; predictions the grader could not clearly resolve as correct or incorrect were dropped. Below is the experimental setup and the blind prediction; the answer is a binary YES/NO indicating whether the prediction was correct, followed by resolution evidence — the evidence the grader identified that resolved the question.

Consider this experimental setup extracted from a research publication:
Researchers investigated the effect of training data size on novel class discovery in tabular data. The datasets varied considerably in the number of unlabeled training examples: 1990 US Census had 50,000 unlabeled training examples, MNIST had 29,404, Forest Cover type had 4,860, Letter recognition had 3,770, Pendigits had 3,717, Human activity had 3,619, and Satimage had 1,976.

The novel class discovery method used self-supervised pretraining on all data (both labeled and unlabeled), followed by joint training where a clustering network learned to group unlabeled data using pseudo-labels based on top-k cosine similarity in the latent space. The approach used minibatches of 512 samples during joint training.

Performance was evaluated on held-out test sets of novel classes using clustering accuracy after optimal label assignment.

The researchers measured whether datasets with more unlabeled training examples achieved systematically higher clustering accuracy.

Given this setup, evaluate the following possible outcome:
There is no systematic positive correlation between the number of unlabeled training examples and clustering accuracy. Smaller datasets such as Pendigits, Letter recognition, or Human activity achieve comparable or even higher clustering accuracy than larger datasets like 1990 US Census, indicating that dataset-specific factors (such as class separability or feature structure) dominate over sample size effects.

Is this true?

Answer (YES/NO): YES